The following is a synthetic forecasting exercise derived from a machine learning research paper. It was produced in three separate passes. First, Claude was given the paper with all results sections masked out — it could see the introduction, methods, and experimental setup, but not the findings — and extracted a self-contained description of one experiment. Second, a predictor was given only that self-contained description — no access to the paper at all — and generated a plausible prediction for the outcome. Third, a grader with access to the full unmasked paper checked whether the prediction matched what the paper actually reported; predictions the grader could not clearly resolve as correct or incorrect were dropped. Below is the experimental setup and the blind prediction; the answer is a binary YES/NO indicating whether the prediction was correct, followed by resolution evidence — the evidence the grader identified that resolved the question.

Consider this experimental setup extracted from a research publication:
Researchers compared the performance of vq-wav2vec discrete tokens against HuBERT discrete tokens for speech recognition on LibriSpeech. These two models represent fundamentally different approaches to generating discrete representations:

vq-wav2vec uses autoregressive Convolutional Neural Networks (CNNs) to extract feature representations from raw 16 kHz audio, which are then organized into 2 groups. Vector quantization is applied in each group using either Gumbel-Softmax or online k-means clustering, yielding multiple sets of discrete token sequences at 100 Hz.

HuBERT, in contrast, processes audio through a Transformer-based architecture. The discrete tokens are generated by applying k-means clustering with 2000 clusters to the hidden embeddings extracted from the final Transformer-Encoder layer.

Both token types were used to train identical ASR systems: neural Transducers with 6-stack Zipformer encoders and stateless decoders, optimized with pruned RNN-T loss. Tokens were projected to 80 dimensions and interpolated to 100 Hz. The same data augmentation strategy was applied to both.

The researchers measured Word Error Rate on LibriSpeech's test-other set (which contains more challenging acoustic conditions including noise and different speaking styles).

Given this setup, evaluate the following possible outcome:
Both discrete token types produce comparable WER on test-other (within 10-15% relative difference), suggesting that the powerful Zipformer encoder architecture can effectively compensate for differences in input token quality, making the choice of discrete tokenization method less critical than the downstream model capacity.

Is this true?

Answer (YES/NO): NO